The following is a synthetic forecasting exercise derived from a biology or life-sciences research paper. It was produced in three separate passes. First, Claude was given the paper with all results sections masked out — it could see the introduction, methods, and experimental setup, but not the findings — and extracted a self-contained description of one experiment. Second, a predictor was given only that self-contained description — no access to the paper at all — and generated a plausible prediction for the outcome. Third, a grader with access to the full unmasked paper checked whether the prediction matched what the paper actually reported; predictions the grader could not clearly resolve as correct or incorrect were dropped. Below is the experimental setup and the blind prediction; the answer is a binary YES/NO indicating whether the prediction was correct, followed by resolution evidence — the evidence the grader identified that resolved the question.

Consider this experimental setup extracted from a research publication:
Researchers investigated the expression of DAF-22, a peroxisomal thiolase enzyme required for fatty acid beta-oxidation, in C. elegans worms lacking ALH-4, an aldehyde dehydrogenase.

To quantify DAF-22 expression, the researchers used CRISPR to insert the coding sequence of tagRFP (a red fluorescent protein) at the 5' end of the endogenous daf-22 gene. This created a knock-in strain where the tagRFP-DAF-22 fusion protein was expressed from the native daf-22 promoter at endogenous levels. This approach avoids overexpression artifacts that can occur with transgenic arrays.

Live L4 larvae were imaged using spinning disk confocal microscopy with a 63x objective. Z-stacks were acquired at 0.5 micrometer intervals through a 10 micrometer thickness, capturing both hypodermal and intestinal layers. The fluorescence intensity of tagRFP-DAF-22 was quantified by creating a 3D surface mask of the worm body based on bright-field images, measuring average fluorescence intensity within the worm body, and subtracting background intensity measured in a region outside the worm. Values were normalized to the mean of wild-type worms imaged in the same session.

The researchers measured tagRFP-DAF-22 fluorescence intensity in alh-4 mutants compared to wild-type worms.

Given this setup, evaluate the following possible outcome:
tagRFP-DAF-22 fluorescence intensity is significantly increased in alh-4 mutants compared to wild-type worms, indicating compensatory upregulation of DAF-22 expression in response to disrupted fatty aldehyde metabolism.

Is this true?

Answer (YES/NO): YES